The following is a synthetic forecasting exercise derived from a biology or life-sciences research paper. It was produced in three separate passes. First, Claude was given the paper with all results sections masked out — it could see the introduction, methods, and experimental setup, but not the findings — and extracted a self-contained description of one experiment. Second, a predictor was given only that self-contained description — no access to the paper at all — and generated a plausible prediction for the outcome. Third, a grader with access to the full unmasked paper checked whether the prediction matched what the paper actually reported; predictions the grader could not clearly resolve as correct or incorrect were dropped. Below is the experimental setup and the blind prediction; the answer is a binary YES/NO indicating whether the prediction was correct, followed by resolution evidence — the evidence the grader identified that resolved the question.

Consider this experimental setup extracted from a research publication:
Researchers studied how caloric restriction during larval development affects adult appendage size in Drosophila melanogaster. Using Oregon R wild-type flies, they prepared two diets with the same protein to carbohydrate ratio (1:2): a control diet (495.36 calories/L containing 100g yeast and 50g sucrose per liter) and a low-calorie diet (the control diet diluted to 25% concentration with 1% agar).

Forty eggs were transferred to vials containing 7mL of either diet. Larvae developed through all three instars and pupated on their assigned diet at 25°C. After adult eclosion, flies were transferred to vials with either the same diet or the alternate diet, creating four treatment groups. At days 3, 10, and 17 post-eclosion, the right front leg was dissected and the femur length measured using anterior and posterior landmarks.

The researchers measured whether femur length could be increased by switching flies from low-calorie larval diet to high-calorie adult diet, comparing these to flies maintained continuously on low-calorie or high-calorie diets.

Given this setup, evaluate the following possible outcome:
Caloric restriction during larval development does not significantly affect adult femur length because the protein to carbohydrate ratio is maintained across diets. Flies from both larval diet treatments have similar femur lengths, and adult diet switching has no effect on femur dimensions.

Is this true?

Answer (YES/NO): NO